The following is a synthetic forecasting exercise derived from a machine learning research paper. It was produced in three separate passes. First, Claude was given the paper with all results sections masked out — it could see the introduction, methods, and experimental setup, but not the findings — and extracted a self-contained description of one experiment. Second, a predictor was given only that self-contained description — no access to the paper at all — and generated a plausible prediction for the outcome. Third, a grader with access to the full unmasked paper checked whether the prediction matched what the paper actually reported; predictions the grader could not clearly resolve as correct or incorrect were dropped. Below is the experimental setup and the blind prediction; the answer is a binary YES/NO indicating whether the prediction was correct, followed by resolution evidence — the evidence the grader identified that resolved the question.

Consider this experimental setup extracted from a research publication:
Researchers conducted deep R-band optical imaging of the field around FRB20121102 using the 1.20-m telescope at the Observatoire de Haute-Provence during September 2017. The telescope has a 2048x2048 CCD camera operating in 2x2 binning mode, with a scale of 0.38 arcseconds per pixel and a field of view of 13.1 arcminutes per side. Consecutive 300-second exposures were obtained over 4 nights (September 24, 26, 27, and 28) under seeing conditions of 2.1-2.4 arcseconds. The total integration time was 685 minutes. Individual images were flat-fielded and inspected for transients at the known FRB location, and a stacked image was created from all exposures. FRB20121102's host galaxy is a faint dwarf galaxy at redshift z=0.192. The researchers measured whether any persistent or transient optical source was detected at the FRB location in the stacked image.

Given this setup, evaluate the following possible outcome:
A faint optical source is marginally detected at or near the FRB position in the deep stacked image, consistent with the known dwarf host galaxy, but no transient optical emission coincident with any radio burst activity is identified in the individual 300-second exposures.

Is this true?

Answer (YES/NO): NO